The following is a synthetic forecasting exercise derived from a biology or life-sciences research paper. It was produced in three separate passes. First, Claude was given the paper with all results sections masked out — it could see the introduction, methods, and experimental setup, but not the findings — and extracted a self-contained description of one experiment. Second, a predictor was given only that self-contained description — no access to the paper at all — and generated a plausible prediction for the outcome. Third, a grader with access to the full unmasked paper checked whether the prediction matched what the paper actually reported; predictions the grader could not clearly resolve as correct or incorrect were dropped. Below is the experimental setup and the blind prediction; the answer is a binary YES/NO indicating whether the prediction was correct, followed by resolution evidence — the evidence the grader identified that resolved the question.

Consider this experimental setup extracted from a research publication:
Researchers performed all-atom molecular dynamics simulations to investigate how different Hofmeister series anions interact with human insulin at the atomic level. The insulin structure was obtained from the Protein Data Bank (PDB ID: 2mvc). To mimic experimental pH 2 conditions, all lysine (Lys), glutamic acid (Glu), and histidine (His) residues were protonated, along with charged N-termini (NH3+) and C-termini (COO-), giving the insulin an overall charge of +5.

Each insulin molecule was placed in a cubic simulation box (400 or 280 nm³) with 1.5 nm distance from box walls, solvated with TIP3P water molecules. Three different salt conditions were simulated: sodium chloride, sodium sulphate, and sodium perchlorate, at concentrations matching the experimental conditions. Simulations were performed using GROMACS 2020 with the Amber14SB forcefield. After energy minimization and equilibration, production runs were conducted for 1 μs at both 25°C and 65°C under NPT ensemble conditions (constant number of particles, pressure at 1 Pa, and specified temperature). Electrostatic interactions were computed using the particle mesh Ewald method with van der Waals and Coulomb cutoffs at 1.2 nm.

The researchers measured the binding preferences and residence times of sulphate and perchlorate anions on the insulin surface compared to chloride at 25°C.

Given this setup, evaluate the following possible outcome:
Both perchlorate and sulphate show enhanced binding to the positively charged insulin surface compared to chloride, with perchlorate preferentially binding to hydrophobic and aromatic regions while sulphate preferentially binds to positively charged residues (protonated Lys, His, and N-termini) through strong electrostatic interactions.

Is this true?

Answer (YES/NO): NO